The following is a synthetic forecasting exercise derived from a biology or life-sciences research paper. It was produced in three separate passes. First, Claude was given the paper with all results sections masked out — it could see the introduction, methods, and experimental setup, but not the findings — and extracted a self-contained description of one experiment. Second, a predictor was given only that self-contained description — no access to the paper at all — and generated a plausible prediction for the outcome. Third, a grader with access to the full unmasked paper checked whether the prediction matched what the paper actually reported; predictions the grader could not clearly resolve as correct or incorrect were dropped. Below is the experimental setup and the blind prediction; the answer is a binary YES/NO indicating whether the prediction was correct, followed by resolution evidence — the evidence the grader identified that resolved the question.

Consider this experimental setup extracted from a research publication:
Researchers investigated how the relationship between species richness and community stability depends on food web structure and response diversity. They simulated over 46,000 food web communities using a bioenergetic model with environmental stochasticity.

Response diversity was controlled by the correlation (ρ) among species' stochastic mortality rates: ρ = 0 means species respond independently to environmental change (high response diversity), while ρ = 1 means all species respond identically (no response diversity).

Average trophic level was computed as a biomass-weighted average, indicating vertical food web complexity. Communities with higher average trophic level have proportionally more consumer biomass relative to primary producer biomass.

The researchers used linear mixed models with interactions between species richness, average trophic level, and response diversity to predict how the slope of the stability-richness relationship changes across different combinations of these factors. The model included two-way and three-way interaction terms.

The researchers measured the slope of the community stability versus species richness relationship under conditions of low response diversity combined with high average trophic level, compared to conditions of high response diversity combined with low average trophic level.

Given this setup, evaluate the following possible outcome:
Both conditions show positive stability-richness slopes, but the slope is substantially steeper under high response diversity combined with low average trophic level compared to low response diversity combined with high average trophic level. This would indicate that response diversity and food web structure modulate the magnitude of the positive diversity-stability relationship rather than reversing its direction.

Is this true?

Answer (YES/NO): NO